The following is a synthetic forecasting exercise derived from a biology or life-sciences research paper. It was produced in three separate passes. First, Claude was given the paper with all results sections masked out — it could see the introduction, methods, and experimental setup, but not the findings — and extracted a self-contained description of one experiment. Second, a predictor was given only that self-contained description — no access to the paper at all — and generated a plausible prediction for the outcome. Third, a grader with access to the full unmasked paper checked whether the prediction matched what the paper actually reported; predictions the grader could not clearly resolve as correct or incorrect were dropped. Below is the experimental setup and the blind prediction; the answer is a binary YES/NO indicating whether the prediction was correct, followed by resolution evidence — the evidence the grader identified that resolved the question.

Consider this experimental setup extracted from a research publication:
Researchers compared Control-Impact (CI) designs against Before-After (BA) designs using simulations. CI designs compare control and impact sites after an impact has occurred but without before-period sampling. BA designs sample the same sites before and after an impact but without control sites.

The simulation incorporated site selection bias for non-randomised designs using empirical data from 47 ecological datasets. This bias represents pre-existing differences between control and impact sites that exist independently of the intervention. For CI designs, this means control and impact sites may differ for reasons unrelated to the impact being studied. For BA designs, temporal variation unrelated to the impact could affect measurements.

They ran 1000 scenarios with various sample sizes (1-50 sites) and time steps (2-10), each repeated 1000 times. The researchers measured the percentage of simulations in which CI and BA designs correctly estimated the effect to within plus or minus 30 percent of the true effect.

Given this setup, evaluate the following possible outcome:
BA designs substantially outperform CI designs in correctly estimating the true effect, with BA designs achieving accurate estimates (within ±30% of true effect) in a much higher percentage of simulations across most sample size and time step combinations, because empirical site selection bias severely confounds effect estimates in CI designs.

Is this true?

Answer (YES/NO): NO